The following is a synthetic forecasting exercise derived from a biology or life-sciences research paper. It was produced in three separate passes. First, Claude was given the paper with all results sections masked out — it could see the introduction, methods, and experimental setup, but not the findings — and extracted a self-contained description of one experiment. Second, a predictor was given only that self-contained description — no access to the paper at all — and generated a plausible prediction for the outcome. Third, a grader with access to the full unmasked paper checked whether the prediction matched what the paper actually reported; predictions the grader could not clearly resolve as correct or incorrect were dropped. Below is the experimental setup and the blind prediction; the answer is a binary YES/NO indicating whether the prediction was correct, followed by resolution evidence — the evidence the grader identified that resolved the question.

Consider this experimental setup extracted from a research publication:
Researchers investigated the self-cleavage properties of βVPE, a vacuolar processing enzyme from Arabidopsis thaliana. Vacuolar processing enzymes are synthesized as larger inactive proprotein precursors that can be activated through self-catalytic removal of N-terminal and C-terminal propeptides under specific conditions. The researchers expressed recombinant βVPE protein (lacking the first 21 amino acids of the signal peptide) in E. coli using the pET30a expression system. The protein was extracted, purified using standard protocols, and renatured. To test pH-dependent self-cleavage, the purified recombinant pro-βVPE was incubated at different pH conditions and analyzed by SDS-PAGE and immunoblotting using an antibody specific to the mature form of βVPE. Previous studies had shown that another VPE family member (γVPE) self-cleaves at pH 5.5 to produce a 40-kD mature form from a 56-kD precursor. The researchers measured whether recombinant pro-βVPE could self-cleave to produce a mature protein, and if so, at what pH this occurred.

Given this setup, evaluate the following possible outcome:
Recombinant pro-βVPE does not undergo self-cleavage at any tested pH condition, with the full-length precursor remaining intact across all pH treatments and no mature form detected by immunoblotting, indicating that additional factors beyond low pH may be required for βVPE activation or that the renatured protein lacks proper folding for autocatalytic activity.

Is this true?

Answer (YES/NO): NO